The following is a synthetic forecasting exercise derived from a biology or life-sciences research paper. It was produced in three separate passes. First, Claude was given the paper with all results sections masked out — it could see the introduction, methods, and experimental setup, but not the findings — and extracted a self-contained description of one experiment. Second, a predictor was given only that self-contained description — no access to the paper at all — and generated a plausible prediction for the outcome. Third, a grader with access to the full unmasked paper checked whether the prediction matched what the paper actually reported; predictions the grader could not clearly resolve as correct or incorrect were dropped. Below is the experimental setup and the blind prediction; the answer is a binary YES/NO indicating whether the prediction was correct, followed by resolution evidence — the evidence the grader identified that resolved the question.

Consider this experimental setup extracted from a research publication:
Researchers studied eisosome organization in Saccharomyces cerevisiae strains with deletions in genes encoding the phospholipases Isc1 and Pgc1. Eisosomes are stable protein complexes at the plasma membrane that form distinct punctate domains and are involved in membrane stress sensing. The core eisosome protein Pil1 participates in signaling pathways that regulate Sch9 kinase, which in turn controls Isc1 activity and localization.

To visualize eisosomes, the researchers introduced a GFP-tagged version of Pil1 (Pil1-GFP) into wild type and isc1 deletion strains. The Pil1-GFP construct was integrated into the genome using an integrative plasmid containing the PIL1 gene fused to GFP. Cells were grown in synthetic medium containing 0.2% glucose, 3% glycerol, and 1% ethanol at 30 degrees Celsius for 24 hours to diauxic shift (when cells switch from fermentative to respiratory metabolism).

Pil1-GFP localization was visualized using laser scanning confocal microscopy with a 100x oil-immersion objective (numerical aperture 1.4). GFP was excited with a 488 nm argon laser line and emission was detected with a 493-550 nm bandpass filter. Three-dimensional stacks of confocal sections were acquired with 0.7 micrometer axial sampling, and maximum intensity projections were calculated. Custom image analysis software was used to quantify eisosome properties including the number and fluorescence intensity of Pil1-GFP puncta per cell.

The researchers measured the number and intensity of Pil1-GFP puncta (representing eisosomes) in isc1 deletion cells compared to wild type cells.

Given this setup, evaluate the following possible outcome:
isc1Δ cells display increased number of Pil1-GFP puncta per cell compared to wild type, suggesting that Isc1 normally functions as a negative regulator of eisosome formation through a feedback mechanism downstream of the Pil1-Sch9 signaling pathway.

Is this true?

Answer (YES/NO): YES